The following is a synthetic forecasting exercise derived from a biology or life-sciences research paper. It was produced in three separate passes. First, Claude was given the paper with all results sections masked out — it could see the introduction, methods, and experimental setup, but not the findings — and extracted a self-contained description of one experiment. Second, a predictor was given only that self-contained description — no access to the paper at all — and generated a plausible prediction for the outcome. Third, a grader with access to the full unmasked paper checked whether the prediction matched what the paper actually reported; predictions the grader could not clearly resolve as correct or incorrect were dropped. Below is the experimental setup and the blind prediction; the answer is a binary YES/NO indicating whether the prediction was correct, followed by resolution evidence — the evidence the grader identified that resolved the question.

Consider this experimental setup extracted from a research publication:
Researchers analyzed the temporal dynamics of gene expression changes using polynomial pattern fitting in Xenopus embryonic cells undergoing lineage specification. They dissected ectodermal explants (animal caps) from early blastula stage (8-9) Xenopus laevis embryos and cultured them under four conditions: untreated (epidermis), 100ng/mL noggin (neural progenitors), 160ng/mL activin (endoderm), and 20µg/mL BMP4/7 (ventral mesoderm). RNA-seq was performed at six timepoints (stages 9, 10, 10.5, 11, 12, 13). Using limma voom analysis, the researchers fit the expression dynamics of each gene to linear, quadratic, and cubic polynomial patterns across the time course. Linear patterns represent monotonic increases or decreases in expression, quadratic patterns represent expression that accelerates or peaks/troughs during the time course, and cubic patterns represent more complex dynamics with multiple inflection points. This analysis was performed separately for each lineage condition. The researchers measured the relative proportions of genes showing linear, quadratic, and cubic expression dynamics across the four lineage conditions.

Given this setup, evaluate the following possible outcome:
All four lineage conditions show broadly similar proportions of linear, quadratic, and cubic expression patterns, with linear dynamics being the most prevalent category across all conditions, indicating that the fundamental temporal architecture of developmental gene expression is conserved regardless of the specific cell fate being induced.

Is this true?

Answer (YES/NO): NO